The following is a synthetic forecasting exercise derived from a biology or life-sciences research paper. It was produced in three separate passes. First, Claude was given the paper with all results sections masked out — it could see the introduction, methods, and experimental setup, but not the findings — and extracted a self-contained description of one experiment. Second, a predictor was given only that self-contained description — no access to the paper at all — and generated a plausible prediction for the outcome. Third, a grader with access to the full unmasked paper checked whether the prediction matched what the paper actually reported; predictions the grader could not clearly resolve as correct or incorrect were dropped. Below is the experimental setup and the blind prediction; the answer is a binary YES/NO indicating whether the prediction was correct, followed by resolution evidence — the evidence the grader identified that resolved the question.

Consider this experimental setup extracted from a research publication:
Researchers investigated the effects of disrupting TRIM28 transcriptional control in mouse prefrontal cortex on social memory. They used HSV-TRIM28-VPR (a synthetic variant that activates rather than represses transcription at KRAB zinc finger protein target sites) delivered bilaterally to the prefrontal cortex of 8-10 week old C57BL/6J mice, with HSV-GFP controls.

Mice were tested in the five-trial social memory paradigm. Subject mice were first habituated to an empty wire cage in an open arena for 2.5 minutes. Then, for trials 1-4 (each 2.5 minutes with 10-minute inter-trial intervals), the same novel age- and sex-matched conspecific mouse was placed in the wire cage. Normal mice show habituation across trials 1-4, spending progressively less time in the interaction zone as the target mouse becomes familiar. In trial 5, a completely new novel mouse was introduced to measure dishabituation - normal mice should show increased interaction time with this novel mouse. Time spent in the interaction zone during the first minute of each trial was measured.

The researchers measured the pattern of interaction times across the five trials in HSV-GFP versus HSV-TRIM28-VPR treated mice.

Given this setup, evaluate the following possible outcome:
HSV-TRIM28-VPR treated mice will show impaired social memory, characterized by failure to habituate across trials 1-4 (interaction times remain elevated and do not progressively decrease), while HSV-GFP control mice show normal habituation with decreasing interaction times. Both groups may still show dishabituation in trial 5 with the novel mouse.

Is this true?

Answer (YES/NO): NO